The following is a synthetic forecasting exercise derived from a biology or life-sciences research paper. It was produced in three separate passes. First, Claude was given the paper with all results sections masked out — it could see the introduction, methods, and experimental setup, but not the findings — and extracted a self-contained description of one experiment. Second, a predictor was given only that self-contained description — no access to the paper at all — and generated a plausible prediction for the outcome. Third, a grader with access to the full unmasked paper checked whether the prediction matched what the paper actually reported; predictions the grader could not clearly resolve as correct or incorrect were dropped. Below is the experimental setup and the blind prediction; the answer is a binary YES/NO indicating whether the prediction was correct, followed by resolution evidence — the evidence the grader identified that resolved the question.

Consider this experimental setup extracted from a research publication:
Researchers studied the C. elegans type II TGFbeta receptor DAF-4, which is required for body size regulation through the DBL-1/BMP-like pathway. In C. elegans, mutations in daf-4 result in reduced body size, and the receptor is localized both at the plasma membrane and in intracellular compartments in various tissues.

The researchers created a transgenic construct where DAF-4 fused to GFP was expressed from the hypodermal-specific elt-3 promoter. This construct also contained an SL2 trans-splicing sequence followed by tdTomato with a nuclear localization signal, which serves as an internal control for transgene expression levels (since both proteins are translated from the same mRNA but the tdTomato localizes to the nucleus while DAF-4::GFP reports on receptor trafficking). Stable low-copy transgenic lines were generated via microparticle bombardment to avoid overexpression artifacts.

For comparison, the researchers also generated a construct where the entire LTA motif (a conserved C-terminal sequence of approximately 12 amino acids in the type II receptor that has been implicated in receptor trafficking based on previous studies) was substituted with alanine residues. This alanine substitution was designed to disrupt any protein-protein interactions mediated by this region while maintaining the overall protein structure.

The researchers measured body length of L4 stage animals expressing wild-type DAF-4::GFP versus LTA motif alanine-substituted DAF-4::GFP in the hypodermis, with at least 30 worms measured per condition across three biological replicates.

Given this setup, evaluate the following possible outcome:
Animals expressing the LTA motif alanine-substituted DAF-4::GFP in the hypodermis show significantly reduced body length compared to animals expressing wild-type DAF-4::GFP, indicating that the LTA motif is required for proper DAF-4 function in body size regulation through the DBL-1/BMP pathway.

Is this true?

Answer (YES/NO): NO